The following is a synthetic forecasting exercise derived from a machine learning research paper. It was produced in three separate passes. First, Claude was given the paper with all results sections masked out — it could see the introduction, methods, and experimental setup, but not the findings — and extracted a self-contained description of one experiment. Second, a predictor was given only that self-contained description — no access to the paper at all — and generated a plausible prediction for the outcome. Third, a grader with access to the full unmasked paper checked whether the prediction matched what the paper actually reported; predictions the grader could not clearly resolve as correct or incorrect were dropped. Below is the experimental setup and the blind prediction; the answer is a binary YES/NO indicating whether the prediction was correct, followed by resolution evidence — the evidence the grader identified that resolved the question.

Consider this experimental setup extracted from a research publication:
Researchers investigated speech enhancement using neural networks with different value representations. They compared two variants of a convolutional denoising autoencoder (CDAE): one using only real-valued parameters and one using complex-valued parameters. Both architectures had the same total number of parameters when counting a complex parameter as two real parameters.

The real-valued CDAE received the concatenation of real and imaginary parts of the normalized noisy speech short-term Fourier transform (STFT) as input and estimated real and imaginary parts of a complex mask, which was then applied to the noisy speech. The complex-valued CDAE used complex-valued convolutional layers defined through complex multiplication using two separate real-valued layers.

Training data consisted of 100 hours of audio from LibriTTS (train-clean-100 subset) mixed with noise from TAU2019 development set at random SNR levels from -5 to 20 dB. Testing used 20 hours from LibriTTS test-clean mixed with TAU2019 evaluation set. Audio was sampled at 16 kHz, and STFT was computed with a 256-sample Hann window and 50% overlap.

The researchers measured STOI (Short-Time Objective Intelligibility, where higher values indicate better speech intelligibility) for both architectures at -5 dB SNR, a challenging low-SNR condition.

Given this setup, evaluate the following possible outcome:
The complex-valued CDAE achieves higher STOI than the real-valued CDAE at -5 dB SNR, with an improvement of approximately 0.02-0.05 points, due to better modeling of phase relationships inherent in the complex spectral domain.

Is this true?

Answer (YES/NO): YES